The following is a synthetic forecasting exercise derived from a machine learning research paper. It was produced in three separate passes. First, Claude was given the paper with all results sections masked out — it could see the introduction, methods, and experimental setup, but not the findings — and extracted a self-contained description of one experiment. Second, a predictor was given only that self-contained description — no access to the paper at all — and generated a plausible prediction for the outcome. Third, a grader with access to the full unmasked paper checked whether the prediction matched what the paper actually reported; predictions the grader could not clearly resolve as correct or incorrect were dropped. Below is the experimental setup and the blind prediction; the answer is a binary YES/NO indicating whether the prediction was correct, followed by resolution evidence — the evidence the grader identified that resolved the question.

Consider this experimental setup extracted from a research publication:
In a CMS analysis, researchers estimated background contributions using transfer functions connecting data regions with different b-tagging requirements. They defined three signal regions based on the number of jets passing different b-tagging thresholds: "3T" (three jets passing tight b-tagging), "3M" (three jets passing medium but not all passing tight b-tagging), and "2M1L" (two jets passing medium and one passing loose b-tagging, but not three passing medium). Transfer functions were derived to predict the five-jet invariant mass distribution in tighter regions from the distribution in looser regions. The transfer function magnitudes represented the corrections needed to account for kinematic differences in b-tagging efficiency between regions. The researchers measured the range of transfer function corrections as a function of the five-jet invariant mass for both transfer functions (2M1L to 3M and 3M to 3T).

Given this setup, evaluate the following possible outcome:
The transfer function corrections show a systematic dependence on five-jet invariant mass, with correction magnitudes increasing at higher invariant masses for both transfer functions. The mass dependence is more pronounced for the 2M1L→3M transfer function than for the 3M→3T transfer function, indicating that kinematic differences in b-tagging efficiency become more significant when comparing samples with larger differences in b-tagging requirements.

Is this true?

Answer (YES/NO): NO